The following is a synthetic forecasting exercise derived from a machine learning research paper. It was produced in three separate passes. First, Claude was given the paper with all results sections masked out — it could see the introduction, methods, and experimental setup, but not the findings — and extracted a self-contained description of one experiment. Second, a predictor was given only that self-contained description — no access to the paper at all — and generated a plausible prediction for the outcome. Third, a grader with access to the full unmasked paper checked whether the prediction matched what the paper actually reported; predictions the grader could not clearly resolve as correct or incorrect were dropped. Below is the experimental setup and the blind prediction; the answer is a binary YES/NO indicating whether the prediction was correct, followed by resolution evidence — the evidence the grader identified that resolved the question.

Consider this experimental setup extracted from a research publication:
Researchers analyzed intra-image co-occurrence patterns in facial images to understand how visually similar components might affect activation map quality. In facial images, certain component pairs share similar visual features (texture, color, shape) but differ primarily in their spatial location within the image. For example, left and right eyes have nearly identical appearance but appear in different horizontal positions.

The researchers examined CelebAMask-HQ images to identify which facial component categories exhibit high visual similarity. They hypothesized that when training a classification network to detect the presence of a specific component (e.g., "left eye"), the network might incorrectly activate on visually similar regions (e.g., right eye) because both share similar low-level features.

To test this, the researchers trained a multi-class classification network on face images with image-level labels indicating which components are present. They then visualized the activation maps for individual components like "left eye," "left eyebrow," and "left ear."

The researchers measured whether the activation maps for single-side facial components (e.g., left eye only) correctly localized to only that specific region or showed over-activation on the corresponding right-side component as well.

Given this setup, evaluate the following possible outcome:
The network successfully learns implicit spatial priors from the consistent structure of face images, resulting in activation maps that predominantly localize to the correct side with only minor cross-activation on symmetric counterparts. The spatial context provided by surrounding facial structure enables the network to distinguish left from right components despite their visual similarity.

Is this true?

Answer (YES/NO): NO